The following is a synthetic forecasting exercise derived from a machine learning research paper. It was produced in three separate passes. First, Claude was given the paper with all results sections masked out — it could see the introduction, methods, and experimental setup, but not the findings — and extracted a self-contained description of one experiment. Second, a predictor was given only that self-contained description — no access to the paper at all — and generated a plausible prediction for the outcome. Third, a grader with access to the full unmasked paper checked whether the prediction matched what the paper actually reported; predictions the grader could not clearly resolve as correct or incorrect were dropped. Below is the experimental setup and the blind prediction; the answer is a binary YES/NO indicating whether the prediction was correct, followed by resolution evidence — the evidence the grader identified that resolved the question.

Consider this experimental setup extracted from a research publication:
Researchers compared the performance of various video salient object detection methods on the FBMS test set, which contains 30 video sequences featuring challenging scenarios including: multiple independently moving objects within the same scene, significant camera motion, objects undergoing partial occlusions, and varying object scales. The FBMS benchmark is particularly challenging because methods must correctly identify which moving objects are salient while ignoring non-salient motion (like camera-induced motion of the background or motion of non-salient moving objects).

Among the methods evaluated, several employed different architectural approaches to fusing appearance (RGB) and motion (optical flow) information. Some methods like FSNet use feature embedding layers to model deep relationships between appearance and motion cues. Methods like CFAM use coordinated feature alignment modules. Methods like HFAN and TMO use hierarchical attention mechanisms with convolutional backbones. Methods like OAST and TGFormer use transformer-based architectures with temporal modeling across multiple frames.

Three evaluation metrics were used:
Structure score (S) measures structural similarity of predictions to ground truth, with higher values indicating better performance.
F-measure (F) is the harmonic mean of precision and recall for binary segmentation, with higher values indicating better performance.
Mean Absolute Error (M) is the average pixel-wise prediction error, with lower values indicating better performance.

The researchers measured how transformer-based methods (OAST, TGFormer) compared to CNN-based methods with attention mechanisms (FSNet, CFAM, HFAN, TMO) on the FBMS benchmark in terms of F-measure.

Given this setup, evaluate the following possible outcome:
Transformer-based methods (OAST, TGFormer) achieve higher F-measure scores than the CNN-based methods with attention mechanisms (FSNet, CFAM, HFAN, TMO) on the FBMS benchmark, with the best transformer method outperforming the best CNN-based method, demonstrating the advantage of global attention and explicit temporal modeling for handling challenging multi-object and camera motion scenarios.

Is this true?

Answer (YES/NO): YES